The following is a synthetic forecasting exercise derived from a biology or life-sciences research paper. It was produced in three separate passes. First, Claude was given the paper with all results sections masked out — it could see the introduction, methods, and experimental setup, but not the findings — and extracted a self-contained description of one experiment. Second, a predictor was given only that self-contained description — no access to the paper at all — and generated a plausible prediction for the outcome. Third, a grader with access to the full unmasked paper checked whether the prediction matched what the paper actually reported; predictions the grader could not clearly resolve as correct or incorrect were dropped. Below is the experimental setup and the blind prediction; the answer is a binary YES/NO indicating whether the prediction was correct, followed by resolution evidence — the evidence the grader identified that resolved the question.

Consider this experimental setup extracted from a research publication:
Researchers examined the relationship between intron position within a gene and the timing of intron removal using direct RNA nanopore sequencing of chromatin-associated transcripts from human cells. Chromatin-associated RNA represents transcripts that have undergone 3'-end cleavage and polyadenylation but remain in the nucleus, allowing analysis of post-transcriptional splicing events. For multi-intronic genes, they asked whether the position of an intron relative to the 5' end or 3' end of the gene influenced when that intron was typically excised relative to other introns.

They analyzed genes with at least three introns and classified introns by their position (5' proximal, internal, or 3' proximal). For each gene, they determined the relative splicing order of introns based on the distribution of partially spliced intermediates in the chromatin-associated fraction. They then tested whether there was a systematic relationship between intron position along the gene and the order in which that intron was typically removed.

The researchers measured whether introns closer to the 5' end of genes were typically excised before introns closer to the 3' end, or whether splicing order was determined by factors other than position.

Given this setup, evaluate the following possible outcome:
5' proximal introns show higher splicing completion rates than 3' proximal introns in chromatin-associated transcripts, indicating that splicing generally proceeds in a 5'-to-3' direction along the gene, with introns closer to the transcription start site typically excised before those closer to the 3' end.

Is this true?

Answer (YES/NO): NO